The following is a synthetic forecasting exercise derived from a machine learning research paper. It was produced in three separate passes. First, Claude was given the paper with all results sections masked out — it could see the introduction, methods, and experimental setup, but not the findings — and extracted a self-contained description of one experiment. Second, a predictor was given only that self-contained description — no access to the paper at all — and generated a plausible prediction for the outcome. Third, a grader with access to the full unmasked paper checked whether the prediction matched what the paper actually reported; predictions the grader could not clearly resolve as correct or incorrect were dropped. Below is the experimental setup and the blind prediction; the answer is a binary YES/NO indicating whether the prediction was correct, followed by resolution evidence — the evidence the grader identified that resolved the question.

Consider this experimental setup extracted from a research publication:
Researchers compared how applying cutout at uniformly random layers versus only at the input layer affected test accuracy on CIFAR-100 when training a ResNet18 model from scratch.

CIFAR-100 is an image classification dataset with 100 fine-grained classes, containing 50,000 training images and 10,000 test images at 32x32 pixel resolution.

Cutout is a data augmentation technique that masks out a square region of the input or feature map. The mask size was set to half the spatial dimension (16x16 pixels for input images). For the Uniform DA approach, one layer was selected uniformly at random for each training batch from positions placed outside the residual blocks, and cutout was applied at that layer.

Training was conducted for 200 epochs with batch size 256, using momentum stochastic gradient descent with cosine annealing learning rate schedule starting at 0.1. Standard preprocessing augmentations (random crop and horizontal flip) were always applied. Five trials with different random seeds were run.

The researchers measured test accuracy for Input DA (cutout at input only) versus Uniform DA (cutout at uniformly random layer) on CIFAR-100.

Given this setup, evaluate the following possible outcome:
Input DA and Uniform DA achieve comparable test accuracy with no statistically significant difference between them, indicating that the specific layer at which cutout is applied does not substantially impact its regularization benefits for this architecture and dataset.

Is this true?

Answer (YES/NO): NO